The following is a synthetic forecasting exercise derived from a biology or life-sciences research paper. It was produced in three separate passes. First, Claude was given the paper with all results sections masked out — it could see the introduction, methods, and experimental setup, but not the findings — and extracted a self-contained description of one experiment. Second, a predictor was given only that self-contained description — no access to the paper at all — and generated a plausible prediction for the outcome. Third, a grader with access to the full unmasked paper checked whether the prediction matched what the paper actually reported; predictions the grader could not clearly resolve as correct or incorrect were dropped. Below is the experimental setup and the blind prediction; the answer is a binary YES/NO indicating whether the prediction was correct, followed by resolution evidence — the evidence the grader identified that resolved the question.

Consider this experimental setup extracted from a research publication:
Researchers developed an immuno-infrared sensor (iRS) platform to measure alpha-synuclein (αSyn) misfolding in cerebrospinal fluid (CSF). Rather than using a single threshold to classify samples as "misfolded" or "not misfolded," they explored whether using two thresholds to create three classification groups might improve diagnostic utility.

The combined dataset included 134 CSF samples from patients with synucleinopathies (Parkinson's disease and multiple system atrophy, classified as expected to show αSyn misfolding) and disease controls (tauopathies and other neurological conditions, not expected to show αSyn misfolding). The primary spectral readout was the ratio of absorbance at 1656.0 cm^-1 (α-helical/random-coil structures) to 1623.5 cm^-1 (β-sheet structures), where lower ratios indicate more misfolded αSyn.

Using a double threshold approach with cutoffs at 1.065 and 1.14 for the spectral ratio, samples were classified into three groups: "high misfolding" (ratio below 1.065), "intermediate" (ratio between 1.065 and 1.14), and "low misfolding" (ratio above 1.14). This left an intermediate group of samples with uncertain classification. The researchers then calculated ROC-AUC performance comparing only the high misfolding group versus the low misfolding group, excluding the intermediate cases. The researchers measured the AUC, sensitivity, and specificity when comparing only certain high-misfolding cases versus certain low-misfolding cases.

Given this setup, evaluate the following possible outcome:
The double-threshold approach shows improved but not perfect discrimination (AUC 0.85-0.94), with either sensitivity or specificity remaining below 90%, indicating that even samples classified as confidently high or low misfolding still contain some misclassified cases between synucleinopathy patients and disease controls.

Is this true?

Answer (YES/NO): NO